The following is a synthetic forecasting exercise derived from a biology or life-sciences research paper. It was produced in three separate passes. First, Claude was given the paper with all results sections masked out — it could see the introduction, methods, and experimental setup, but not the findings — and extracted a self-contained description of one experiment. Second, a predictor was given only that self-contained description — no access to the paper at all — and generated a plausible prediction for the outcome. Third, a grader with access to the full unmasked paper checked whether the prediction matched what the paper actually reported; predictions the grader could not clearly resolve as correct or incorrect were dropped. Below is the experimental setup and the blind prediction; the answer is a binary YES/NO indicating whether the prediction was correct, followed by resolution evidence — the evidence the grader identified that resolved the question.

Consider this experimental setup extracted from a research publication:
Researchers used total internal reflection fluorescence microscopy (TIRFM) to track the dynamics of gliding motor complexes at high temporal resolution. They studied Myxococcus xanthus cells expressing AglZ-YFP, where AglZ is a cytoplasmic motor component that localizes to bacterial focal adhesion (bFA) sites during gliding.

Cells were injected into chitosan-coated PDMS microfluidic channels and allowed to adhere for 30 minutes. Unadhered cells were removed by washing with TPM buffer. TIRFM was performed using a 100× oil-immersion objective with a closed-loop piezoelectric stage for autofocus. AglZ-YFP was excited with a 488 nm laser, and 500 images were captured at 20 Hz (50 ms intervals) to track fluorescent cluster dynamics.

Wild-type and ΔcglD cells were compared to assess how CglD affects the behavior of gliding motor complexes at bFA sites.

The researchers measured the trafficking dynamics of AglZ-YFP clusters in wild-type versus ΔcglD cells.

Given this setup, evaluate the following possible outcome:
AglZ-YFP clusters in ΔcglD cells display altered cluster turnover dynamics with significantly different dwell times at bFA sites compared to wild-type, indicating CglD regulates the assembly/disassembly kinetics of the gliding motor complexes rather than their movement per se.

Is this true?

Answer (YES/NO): NO